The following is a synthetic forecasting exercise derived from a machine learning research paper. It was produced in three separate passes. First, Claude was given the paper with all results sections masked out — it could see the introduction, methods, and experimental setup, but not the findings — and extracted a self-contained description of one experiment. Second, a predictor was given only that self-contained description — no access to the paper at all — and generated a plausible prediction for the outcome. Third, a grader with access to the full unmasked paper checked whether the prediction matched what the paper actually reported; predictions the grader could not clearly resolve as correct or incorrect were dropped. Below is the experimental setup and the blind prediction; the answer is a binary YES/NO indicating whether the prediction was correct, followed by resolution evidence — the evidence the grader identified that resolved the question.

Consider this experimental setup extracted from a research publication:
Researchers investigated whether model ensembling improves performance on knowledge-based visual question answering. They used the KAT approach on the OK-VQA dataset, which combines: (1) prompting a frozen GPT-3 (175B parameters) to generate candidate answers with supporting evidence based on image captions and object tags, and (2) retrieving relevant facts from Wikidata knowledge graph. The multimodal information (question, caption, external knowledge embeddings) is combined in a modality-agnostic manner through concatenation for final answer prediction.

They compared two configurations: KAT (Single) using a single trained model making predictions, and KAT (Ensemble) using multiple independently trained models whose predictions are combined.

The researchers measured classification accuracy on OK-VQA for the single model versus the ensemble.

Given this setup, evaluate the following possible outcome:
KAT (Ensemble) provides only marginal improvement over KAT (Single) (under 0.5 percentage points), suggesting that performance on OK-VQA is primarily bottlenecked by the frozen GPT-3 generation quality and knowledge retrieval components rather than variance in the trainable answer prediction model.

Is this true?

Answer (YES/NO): NO